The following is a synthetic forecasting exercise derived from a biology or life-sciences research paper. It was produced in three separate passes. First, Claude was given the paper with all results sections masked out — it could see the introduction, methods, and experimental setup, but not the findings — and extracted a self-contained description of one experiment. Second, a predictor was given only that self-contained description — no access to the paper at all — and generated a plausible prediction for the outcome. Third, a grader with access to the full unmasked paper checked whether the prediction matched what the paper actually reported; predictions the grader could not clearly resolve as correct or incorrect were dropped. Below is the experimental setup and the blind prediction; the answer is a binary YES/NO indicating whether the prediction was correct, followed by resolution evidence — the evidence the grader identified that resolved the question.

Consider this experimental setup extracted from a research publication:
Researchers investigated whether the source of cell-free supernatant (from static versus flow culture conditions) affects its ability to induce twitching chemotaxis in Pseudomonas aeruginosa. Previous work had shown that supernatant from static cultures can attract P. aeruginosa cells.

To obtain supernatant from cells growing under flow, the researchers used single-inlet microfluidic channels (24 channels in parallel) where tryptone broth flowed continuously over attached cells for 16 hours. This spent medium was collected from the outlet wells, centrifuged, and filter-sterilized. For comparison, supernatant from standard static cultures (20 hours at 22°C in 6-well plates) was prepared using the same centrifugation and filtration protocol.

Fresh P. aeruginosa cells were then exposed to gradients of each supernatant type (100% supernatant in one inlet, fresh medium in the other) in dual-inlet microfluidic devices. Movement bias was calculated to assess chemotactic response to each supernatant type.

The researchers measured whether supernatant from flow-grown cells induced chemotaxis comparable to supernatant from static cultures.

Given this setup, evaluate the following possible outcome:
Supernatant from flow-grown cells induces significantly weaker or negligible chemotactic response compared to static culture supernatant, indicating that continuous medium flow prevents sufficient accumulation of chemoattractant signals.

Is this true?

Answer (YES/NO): NO